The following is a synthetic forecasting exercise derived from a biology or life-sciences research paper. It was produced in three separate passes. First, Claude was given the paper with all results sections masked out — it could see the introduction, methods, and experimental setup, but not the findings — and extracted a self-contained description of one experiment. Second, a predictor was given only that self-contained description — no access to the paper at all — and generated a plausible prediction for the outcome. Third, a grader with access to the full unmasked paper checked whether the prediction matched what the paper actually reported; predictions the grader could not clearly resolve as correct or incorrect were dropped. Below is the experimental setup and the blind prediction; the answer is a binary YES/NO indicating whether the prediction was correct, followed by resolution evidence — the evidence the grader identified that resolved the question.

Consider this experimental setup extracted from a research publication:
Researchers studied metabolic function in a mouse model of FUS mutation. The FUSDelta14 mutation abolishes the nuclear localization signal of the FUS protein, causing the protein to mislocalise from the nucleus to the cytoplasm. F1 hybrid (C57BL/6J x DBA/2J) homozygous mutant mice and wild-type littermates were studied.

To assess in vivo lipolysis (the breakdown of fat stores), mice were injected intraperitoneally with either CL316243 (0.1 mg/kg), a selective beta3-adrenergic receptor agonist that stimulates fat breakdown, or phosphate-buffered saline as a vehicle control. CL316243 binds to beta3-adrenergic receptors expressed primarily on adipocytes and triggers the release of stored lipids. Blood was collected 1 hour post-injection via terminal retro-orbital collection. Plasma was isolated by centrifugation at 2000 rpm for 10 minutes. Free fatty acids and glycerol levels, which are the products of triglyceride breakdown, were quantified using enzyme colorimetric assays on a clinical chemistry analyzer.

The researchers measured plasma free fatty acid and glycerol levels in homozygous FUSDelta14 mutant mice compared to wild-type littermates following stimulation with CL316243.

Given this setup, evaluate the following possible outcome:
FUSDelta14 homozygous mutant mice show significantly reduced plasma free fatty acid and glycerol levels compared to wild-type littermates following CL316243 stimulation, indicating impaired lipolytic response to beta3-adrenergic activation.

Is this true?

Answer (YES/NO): NO